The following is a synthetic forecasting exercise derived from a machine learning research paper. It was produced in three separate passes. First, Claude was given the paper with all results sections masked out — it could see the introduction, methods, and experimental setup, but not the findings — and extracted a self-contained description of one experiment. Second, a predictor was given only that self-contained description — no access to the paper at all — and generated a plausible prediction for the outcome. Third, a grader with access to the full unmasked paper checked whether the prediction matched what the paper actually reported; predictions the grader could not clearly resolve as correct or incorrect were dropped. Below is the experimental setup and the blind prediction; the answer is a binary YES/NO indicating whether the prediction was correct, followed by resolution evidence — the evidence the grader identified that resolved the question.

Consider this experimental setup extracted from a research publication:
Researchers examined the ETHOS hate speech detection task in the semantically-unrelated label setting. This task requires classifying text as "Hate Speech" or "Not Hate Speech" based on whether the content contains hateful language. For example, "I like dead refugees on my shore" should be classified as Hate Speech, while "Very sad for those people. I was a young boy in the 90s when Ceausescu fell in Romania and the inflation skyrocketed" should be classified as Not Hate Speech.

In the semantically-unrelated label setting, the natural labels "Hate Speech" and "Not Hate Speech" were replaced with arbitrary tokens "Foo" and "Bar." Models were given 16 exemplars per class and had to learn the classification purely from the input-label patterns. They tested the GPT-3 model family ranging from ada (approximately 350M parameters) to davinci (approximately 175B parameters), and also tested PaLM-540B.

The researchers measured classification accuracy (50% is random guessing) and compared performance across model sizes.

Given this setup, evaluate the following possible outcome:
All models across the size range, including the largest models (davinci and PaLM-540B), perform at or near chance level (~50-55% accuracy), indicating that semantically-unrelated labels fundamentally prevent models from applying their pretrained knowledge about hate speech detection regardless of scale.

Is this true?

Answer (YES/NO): NO